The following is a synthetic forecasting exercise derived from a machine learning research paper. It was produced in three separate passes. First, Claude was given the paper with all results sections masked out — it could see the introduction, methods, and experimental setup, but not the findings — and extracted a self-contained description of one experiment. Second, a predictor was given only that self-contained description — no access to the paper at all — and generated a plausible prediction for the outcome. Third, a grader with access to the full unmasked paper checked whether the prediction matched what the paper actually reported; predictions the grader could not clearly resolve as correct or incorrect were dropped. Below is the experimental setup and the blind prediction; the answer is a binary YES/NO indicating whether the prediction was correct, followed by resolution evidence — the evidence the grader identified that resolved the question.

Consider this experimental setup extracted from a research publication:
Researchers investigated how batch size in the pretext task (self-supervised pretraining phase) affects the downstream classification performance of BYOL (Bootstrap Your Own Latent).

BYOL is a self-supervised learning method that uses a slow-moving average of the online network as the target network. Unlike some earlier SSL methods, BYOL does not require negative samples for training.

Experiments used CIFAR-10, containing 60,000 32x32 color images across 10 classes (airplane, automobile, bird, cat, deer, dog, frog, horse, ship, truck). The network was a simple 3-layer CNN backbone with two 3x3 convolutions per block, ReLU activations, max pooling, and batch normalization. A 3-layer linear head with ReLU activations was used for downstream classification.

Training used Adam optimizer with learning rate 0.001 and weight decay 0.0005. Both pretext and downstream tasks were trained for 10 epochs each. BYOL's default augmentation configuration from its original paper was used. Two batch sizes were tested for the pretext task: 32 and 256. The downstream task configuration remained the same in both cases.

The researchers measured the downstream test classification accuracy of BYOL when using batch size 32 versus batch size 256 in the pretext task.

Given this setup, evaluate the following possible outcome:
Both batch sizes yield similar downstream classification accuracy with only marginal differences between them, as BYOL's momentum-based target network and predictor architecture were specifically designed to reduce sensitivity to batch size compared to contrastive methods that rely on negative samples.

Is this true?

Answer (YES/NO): YES